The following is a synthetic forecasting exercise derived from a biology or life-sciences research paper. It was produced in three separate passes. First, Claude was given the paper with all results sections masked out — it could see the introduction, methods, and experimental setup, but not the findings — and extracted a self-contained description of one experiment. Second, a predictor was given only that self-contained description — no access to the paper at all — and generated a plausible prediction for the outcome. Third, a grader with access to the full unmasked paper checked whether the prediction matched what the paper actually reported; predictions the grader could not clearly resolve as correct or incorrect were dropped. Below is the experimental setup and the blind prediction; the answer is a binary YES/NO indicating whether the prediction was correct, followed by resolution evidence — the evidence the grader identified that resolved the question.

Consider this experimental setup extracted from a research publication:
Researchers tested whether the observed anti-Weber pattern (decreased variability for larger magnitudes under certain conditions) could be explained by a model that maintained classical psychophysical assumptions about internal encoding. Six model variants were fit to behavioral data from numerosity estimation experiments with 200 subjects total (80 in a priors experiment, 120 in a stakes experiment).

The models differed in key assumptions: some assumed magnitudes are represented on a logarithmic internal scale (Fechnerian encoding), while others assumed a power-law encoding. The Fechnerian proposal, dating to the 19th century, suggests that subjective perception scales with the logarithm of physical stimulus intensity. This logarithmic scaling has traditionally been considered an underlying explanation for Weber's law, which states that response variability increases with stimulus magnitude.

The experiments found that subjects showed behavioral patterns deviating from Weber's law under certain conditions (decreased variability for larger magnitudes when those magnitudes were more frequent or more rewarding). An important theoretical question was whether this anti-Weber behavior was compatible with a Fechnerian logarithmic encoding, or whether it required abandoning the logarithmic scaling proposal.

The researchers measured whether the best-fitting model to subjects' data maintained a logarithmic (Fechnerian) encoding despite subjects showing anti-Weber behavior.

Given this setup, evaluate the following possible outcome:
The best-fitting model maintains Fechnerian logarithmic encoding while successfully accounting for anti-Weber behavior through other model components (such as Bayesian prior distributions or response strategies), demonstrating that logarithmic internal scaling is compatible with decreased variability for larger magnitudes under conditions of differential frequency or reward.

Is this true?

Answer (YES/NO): YES